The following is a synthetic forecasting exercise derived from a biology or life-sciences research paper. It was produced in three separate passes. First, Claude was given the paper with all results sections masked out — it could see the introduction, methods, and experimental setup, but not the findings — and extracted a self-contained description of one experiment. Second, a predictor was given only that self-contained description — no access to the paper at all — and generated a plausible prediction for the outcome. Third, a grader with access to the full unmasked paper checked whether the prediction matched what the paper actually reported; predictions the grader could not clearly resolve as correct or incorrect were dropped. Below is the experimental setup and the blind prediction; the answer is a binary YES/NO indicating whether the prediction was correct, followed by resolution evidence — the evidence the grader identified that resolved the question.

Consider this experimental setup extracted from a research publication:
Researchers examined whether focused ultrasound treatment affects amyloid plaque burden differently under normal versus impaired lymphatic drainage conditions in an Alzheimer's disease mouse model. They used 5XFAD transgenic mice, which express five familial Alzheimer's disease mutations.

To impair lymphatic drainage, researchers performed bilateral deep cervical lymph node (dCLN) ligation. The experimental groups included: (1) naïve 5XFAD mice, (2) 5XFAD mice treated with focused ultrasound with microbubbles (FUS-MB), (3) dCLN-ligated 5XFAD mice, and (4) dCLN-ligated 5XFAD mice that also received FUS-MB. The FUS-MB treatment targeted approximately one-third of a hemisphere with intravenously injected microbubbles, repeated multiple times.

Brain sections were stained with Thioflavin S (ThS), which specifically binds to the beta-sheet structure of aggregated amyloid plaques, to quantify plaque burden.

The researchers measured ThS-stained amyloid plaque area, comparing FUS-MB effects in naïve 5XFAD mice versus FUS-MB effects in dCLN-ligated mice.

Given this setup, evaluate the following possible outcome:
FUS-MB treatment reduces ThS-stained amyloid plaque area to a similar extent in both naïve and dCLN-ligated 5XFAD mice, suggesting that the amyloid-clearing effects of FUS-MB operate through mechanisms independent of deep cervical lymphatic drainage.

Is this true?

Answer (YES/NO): NO